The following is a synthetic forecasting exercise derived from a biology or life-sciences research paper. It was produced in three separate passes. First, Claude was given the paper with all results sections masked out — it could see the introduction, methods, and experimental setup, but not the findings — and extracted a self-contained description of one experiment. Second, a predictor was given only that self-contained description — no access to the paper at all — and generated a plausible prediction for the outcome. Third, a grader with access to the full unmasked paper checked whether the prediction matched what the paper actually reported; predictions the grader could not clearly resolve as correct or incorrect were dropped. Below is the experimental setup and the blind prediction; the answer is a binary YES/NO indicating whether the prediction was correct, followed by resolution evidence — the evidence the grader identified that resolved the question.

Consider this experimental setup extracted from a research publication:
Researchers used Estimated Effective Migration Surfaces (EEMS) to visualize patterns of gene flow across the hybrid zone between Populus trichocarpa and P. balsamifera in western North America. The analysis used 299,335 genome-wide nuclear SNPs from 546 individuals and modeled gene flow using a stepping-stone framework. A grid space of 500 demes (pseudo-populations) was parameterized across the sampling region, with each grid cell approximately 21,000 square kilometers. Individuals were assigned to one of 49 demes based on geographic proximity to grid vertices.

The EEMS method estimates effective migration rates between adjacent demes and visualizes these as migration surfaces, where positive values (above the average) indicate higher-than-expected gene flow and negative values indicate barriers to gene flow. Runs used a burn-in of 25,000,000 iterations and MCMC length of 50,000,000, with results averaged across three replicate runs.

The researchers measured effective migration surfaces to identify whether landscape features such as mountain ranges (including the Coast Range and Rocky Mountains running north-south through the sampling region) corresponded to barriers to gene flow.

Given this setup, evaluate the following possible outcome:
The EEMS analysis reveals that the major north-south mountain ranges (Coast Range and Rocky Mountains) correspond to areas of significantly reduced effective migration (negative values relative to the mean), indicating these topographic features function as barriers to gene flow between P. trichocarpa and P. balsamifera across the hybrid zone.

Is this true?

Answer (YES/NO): NO